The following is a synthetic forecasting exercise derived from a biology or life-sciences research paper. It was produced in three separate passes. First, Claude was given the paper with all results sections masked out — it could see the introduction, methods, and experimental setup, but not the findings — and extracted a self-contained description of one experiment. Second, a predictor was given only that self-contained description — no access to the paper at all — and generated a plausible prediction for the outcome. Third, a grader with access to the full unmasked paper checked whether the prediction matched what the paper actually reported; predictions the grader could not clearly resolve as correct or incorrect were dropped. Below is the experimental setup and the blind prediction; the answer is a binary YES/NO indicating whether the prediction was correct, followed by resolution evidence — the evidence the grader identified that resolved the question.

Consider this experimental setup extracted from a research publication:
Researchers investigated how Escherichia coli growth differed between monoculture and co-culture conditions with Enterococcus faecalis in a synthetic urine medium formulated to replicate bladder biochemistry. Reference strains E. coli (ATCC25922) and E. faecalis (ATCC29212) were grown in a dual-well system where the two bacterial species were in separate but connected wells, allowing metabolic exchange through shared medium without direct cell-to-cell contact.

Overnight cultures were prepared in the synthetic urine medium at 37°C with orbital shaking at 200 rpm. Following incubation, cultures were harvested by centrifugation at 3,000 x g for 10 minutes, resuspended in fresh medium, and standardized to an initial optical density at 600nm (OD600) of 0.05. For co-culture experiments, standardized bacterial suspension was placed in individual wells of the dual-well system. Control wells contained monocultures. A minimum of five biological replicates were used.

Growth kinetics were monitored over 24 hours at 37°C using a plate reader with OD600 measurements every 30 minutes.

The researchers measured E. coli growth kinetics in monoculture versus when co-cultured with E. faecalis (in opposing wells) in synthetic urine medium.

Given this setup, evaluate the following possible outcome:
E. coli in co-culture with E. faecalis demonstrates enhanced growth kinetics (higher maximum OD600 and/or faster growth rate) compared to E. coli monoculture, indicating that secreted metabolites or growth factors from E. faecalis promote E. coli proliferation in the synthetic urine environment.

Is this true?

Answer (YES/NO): NO